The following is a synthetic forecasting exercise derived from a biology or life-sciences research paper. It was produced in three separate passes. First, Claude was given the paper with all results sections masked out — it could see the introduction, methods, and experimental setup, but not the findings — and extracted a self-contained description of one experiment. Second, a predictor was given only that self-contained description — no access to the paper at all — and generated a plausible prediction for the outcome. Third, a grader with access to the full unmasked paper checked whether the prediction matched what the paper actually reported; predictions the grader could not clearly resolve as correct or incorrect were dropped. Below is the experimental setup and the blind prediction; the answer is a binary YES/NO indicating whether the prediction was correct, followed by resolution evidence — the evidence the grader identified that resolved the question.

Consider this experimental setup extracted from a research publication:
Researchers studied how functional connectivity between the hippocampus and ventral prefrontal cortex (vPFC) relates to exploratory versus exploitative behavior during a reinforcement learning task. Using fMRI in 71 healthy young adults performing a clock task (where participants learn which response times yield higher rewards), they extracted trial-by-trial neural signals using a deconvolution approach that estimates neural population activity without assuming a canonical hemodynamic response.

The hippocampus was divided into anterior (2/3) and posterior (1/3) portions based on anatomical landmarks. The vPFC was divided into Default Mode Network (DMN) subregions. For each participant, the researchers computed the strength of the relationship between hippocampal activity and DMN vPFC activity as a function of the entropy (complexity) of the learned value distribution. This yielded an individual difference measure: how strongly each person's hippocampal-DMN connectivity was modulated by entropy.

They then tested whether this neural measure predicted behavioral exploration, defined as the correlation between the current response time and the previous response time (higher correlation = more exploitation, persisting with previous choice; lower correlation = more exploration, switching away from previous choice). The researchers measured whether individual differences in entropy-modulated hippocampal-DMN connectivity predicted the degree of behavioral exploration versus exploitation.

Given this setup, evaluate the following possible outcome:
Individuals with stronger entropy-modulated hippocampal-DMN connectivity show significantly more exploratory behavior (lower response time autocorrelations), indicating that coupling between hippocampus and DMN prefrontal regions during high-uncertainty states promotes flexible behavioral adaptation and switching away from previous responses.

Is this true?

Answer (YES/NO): YES